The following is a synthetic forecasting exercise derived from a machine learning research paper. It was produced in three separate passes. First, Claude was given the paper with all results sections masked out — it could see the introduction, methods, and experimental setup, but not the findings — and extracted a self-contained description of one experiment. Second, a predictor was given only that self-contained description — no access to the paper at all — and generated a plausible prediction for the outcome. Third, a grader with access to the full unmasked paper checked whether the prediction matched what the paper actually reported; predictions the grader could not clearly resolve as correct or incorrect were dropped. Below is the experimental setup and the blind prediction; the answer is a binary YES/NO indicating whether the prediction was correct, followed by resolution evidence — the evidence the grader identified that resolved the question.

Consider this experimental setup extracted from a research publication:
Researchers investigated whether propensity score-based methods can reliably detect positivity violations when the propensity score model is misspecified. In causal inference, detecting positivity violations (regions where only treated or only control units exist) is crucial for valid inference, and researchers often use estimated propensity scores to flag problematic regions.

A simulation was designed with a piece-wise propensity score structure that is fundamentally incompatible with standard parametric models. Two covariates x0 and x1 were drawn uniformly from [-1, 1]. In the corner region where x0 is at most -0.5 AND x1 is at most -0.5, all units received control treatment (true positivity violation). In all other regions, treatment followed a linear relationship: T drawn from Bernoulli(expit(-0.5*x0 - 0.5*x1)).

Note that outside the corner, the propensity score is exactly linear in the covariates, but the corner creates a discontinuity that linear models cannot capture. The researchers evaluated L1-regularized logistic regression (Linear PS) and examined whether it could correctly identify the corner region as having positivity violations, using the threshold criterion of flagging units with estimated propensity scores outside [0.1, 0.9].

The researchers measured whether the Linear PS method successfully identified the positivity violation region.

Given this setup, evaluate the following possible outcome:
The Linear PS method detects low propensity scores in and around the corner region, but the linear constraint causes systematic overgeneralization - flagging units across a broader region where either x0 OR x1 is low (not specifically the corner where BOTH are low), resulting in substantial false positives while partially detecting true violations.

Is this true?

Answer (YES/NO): NO